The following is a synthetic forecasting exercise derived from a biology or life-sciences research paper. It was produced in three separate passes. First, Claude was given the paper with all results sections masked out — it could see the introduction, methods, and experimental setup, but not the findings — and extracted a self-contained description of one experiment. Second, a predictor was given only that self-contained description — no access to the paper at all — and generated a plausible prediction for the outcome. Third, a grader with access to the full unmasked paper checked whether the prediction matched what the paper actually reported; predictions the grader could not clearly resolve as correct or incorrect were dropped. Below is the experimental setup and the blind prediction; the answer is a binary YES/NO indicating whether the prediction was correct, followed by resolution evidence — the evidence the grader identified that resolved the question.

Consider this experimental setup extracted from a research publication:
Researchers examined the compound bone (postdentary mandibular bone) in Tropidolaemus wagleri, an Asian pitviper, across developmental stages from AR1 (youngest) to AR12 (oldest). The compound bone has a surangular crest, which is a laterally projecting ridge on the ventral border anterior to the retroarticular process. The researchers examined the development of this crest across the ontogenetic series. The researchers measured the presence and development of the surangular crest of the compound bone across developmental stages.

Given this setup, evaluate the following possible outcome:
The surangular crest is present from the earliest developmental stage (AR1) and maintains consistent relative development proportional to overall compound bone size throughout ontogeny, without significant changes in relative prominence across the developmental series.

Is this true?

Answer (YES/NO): NO